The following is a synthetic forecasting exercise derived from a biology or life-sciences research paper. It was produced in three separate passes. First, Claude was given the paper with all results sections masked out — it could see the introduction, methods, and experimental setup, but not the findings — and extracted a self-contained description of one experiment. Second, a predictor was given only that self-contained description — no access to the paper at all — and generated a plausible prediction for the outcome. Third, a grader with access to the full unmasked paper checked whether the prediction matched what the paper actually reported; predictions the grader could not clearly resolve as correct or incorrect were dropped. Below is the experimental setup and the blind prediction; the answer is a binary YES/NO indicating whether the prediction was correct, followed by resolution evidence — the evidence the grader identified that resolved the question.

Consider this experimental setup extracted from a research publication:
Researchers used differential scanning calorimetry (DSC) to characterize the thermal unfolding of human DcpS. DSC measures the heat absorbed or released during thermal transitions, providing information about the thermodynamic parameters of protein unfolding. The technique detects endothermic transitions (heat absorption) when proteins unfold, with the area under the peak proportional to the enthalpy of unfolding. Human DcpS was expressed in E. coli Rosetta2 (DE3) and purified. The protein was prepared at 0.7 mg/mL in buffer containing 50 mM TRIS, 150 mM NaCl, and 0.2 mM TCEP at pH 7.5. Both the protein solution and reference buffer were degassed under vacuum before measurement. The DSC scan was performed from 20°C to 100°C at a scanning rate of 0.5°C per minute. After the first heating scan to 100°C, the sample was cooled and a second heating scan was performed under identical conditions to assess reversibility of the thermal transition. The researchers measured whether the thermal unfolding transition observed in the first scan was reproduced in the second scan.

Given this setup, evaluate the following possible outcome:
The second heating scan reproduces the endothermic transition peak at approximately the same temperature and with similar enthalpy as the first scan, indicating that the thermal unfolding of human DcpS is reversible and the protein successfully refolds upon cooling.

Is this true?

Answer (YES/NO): NO